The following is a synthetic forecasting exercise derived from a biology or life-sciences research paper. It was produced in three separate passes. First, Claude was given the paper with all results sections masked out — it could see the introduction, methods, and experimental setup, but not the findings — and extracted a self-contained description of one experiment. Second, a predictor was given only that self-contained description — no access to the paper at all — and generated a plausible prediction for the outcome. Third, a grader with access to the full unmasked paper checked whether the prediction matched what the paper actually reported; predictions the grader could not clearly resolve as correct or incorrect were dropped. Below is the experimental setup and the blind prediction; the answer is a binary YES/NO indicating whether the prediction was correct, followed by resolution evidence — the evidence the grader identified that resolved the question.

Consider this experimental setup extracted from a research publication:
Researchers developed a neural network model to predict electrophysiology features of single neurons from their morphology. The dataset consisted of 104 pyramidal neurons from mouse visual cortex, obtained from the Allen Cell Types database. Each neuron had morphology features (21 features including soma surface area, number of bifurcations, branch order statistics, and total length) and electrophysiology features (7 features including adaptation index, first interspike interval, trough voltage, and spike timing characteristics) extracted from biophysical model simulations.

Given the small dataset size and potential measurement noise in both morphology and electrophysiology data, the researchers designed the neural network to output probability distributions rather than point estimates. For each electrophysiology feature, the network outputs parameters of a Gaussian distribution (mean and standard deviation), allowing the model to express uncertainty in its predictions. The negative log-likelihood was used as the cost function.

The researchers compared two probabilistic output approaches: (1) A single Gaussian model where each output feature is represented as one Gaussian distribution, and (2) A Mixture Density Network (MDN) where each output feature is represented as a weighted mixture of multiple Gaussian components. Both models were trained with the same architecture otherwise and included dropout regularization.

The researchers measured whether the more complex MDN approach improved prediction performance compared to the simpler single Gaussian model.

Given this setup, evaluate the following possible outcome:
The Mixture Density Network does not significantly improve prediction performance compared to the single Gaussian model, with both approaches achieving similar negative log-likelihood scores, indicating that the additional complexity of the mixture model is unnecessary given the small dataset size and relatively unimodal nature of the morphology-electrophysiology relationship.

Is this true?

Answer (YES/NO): YES